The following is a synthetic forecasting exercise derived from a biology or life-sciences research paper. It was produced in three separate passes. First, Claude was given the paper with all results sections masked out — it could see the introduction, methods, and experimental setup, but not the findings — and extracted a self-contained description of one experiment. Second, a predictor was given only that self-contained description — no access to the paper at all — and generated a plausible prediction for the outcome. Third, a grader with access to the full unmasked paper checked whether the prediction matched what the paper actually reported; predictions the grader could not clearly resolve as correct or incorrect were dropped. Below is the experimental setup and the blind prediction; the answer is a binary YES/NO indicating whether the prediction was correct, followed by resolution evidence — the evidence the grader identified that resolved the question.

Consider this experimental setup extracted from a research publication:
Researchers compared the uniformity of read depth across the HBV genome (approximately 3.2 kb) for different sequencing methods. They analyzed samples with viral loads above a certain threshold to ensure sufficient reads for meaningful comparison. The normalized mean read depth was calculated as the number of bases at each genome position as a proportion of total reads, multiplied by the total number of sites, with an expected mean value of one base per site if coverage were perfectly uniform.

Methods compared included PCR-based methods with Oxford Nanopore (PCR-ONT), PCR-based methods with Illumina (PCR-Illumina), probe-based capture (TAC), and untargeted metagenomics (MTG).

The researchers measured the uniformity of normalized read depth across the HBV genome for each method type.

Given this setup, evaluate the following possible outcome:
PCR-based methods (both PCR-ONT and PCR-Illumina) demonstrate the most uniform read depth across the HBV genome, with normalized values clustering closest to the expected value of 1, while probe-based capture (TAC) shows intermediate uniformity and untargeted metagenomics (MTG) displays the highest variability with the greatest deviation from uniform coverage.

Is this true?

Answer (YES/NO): NO